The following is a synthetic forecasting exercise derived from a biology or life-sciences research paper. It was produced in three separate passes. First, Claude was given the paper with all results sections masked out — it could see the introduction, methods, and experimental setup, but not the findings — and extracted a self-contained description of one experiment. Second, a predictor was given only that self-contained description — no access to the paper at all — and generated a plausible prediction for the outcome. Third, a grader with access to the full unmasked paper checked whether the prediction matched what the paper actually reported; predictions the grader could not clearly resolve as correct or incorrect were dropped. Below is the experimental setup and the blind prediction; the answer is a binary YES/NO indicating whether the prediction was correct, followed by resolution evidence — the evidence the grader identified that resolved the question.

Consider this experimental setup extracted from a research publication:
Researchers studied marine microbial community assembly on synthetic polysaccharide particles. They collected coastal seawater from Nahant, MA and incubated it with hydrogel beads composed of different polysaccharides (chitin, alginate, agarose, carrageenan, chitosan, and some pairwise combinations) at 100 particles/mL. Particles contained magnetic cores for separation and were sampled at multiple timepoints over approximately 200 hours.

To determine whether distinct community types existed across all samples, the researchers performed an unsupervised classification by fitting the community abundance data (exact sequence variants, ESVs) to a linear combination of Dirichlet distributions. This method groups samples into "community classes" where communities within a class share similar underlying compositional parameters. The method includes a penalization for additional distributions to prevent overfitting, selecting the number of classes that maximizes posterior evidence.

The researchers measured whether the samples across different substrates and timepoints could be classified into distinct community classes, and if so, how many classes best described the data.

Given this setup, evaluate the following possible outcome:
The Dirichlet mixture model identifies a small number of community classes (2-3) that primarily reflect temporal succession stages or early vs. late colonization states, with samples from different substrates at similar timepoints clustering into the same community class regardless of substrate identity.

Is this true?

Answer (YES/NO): NO